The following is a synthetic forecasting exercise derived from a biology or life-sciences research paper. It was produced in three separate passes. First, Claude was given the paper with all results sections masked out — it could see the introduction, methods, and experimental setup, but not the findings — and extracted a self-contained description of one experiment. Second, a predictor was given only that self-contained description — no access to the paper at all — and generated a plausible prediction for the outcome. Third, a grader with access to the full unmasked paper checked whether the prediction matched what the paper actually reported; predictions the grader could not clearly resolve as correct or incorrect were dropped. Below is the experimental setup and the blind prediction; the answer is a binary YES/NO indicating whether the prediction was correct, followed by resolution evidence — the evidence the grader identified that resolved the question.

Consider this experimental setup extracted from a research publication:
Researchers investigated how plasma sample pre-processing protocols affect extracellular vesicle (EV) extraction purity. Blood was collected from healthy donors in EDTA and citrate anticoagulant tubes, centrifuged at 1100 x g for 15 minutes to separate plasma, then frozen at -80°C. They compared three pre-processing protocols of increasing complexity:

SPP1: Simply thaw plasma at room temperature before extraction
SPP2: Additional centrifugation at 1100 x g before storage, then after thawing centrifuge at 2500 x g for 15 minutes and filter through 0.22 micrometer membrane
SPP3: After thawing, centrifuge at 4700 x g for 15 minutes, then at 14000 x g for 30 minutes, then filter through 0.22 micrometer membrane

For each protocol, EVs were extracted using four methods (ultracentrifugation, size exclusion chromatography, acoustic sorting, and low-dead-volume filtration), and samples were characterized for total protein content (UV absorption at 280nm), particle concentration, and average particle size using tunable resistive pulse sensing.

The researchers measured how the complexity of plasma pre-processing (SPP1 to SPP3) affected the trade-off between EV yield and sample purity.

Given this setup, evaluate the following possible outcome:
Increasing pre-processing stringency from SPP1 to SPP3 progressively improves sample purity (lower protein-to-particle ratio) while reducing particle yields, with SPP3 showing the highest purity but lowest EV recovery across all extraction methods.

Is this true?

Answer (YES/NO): YES